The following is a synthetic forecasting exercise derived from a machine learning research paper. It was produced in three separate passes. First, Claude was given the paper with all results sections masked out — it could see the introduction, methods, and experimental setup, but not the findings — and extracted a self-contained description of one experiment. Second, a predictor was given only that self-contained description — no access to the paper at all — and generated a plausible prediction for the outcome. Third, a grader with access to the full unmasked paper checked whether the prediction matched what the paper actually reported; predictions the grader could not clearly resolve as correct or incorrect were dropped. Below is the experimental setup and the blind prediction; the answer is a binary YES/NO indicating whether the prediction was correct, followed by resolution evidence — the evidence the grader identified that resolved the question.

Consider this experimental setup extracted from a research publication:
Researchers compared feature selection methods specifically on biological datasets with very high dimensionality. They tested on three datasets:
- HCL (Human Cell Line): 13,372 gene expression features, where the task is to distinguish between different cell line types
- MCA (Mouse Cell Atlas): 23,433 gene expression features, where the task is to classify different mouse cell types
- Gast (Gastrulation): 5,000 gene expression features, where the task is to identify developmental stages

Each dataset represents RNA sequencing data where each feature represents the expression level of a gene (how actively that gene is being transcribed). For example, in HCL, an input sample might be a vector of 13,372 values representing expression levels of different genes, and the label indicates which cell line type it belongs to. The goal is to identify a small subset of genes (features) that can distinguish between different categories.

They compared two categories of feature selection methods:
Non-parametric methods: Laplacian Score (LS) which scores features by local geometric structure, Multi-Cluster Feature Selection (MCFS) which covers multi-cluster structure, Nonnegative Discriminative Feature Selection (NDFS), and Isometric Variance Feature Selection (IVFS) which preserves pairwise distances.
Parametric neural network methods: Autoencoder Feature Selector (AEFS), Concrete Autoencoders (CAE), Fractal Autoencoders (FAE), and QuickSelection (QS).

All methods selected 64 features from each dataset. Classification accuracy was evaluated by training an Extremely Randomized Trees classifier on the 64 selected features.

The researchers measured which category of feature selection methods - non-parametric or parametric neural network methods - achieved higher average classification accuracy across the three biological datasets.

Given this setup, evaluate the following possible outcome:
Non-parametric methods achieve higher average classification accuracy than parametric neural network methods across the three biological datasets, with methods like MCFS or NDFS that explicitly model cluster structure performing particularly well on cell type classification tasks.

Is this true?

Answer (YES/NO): NO